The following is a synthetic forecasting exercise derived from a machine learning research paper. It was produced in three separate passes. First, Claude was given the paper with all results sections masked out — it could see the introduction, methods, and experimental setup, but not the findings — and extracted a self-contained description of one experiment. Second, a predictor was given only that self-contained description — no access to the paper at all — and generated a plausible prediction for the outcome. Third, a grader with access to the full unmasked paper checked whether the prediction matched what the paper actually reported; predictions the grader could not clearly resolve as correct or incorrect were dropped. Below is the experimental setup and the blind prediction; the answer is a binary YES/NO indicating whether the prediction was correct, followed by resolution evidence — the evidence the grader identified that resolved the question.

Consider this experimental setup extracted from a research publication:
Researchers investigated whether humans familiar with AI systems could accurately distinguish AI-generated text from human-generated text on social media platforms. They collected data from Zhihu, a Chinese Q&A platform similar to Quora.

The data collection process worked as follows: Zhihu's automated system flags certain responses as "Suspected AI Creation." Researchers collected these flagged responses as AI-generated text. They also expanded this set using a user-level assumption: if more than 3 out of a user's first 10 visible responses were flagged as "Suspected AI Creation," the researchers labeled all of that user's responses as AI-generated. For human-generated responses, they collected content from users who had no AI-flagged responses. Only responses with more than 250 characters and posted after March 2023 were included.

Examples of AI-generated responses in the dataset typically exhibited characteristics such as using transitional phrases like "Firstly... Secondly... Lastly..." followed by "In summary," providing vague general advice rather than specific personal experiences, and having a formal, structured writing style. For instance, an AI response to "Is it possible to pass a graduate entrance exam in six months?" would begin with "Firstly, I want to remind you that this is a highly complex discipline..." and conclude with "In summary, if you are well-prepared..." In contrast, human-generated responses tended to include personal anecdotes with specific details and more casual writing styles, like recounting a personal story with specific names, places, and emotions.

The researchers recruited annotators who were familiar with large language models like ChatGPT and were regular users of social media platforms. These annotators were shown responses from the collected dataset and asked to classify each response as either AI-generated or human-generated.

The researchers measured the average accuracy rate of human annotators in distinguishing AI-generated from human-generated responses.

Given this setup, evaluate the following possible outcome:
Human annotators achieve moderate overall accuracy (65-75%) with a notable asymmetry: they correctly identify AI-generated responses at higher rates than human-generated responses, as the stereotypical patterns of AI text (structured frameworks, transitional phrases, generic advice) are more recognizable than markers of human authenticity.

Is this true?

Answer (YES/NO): NO